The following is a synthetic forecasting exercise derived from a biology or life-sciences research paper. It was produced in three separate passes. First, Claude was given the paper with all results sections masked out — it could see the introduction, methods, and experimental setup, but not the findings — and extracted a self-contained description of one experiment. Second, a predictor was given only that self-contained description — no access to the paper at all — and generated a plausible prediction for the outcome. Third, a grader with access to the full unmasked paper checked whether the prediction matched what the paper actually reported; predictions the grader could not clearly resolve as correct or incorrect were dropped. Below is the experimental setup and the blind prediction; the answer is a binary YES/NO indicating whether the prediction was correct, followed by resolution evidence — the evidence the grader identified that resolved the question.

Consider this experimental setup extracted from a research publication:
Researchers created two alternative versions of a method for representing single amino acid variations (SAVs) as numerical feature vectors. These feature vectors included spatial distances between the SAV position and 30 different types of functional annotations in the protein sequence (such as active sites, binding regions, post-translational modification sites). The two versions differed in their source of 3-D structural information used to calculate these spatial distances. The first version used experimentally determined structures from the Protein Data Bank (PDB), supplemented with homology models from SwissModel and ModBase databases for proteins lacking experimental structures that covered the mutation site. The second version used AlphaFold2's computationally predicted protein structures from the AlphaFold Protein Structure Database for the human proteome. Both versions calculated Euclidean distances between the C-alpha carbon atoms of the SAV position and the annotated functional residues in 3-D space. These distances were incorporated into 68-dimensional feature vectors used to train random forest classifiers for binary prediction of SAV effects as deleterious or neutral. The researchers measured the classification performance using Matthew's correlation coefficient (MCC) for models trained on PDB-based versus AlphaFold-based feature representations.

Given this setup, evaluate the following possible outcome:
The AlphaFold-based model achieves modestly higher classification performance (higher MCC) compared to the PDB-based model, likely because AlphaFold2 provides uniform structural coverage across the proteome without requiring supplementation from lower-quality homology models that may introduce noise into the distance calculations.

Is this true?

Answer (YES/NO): YES